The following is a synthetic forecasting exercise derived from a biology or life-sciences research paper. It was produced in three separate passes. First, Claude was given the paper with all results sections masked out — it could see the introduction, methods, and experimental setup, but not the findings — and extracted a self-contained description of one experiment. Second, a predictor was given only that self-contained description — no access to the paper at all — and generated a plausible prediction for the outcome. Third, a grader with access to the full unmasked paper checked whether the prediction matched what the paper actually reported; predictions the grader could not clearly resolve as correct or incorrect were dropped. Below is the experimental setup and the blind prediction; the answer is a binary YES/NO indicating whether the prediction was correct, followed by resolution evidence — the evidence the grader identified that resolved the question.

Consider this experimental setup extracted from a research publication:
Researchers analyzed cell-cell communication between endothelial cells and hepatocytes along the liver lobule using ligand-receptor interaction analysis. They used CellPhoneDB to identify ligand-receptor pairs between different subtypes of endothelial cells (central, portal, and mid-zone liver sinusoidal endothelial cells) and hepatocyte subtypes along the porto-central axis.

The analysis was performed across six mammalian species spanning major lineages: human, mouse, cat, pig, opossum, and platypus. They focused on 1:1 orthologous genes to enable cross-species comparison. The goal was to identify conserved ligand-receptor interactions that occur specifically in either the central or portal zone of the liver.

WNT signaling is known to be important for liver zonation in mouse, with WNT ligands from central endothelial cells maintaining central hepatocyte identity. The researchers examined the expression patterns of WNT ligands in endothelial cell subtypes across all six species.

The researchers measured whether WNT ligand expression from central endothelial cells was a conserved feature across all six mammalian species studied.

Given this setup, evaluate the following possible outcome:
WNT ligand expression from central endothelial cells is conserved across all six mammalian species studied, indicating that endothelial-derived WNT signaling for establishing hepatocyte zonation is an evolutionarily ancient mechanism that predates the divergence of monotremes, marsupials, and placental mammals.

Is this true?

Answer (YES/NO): YES